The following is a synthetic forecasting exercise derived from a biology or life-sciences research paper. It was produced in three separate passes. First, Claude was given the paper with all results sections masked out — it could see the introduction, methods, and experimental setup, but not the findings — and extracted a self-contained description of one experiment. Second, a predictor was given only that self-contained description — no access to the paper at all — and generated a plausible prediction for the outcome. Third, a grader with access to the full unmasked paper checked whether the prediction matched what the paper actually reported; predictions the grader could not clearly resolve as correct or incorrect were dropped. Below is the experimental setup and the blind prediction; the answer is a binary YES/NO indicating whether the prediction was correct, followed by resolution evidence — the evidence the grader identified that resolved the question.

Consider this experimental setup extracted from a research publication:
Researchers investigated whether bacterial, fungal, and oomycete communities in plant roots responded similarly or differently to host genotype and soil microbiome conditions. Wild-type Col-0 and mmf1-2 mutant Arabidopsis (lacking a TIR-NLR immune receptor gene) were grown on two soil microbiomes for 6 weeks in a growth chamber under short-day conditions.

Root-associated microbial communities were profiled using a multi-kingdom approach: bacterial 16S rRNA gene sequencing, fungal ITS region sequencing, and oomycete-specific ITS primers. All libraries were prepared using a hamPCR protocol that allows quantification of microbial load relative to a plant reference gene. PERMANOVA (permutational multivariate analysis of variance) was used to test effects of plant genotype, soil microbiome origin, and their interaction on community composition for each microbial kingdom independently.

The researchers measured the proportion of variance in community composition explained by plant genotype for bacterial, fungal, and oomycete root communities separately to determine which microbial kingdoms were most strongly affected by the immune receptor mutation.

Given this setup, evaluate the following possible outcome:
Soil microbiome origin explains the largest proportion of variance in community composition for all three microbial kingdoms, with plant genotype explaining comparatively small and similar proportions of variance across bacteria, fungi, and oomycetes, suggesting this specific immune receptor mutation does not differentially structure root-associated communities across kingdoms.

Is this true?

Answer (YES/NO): NO